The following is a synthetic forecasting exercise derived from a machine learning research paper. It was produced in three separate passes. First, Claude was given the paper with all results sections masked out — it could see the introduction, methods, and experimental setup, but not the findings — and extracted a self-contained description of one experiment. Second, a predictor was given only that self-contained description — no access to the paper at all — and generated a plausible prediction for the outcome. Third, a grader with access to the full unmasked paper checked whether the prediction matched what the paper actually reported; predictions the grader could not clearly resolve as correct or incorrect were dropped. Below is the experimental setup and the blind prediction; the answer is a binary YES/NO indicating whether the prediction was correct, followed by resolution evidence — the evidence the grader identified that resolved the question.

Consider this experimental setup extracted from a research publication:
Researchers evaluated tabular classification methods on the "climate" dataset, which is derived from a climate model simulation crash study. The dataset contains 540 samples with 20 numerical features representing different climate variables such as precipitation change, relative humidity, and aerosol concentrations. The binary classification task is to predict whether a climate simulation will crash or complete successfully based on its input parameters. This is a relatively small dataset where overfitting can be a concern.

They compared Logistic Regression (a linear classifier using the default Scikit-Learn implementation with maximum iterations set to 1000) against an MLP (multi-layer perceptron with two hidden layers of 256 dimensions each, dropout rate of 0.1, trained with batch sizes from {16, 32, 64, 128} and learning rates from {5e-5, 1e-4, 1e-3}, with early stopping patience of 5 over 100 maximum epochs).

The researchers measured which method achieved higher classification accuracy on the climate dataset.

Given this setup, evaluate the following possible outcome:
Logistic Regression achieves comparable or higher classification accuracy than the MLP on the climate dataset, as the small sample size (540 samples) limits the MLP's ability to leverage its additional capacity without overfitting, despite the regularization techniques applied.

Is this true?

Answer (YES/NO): YES